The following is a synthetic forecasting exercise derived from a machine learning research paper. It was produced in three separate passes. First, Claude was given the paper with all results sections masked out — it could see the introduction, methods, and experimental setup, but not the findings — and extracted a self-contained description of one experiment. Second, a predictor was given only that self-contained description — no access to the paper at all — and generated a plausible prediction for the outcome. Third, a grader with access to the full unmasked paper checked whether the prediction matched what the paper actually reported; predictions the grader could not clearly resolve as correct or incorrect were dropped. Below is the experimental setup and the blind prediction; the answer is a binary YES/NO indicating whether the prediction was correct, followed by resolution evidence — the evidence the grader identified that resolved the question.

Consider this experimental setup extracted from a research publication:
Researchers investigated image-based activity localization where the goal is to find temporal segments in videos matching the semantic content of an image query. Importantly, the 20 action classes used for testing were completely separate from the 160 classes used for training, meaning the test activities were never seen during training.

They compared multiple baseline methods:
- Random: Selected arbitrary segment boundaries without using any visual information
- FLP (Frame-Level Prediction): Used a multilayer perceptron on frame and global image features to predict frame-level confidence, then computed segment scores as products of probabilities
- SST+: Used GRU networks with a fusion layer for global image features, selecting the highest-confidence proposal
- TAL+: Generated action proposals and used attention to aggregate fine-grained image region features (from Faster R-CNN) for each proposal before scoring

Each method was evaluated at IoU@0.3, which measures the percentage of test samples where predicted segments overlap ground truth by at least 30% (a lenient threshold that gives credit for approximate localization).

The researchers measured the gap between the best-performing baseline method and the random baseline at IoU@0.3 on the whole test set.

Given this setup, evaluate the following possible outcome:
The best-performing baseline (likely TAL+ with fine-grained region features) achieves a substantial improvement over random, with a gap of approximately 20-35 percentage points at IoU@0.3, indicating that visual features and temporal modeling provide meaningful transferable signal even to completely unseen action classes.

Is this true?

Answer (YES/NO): NO